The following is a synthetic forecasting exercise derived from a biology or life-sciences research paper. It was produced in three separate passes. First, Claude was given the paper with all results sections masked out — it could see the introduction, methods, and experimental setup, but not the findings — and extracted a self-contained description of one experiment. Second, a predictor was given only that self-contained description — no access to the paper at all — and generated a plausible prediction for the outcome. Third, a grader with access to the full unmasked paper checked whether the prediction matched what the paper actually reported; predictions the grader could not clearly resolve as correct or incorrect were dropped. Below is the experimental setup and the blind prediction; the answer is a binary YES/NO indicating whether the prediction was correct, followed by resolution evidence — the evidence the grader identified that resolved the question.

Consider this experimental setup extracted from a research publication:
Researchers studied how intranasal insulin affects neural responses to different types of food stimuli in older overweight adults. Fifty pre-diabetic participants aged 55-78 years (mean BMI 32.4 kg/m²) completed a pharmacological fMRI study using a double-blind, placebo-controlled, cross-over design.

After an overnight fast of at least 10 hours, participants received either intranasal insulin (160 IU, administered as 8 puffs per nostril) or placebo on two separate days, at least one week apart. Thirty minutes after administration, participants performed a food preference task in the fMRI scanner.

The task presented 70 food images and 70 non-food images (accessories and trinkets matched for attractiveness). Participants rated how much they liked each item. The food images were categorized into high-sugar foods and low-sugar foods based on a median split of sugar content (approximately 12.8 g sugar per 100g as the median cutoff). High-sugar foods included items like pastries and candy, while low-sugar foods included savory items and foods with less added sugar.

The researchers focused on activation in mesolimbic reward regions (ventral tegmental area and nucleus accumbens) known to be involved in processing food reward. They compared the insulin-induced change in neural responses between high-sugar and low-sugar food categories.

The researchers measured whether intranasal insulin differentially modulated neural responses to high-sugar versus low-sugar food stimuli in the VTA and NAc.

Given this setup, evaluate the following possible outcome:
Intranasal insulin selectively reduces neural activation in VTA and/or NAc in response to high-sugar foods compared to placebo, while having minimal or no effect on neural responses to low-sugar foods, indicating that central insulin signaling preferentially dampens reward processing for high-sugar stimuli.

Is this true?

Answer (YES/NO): NO